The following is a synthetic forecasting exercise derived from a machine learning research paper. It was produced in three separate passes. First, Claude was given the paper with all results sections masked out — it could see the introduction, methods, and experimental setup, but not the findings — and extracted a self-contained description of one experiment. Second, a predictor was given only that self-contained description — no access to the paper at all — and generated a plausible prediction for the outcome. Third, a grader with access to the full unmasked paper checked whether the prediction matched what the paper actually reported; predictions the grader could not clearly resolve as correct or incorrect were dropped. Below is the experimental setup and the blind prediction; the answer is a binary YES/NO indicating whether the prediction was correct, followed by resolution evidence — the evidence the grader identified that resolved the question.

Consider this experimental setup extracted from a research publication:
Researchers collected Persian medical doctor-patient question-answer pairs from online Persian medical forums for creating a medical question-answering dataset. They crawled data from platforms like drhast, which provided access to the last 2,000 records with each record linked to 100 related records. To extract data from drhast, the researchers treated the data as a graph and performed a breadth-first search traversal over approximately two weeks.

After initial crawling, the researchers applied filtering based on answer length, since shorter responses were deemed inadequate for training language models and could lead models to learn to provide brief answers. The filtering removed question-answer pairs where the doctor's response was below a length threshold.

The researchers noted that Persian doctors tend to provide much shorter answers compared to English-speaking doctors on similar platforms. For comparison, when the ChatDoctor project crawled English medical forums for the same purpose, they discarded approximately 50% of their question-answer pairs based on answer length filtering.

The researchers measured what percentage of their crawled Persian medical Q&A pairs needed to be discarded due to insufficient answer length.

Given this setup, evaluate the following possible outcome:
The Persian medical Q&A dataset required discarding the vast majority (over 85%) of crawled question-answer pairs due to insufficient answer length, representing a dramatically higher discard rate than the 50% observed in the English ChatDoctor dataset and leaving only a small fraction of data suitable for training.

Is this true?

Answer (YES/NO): YES